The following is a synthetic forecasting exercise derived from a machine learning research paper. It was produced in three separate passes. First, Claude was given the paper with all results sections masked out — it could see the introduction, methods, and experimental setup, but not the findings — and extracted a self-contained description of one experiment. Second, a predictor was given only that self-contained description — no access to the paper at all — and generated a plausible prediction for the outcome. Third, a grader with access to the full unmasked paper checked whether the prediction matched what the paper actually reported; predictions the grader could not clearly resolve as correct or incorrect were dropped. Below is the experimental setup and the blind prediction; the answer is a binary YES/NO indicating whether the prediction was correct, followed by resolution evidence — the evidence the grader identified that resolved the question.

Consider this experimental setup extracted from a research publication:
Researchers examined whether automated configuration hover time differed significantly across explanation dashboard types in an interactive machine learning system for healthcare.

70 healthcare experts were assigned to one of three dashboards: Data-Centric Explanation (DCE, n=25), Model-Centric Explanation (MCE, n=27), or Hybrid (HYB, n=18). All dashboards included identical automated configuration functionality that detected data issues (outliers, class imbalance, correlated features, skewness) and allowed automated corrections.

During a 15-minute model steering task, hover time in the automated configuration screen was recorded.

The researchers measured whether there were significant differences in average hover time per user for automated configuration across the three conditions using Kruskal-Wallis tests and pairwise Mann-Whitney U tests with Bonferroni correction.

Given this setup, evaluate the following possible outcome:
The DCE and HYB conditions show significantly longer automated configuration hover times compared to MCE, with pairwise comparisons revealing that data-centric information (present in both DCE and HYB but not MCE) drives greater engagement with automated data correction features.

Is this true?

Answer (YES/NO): NO